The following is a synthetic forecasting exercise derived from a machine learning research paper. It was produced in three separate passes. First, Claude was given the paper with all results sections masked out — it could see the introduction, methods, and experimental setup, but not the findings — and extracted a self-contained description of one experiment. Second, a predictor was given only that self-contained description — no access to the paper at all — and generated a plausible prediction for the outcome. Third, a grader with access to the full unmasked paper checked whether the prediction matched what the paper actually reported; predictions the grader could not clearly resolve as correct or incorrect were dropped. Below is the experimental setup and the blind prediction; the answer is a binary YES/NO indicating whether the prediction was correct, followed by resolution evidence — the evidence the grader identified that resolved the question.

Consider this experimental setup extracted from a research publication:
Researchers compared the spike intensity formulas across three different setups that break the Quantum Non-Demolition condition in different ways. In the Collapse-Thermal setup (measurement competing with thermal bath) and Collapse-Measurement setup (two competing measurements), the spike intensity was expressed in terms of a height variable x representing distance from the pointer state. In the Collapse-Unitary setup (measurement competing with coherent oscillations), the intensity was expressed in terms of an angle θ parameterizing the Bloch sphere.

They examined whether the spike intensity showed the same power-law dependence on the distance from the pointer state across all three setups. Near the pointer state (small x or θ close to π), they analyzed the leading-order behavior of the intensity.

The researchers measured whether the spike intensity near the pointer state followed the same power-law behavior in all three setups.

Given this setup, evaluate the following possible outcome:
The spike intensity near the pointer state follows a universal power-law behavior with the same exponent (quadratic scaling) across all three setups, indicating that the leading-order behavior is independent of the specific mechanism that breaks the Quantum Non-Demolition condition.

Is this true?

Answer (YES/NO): YES